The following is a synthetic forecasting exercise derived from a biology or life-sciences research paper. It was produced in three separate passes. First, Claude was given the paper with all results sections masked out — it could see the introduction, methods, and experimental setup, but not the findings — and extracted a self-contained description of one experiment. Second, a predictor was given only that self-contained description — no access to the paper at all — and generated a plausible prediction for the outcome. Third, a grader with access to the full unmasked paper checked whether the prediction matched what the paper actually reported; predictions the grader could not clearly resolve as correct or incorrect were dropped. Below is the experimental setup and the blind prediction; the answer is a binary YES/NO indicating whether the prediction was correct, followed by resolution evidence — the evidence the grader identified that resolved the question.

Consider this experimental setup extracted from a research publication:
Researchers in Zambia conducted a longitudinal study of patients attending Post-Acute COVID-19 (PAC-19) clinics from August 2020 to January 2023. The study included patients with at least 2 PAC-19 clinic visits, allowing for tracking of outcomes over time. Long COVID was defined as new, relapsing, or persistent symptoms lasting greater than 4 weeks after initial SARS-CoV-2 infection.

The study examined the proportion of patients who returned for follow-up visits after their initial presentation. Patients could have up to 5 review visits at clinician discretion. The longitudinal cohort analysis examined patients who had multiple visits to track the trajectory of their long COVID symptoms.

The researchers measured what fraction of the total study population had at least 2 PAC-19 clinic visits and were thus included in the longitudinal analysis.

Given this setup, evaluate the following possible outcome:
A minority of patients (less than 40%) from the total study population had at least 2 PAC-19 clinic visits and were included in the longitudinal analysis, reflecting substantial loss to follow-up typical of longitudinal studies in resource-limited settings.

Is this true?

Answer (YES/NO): NO